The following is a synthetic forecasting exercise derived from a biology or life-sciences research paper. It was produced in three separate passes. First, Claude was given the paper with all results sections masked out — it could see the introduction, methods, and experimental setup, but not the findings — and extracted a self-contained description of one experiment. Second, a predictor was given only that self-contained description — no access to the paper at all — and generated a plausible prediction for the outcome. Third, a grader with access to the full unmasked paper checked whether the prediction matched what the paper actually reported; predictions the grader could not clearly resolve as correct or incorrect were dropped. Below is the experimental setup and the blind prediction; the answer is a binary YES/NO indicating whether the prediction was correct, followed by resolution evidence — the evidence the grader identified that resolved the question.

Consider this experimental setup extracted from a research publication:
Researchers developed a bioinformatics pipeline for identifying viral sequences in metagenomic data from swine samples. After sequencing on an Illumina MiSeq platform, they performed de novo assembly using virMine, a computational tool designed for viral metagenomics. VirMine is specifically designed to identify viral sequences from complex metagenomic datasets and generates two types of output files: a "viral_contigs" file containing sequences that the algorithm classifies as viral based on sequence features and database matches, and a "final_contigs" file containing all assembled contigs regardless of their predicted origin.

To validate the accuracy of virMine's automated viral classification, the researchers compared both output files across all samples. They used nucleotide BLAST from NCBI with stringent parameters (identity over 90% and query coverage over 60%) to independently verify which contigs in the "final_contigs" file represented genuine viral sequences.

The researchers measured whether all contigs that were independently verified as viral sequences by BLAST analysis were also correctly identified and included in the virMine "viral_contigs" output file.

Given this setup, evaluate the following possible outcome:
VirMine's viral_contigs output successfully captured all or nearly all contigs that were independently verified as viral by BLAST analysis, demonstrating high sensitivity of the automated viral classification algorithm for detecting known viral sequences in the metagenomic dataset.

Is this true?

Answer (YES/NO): NO